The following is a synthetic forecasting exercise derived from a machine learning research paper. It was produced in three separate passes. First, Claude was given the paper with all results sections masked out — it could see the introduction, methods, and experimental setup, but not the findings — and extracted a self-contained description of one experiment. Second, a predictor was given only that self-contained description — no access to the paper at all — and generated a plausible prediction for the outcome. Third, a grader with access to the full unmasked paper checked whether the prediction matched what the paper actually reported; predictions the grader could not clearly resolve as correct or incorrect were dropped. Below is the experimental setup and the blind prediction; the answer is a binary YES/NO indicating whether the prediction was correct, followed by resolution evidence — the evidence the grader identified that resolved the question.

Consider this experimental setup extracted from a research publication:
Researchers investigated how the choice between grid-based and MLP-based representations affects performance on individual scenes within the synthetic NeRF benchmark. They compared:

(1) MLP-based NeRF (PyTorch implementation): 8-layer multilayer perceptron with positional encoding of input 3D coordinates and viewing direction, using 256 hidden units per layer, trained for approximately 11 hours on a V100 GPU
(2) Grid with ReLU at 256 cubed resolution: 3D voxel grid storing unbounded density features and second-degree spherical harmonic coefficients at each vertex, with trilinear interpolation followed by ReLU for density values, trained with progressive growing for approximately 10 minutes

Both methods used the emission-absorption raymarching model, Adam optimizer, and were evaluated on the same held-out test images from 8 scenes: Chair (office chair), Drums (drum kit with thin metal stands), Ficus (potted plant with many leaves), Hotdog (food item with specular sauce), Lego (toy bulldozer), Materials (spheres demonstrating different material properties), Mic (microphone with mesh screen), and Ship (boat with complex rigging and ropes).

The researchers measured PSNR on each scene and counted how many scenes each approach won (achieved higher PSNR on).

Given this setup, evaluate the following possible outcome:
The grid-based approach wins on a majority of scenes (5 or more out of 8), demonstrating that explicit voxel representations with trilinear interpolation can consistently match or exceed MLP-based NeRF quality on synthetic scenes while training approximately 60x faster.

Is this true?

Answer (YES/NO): NO